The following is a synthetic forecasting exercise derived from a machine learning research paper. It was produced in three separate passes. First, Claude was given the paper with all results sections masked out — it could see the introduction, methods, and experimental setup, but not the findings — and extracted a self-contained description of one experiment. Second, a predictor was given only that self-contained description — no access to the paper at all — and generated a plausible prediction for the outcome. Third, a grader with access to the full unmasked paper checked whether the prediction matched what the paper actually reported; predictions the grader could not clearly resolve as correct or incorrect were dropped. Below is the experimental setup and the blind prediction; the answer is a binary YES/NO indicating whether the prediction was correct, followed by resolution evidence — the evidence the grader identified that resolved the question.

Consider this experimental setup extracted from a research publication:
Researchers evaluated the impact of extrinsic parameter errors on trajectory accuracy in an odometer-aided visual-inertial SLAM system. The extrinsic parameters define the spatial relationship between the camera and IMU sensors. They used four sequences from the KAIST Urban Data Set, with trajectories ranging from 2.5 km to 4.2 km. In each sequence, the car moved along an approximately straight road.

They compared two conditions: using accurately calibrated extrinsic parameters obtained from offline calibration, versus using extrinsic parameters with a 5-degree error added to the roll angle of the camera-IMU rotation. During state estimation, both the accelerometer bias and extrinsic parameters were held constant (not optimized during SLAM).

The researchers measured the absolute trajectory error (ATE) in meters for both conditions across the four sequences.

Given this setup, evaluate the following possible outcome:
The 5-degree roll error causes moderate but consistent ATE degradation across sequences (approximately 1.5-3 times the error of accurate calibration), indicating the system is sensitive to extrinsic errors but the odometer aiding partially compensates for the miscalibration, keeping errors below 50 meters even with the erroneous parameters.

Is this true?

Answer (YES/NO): NO